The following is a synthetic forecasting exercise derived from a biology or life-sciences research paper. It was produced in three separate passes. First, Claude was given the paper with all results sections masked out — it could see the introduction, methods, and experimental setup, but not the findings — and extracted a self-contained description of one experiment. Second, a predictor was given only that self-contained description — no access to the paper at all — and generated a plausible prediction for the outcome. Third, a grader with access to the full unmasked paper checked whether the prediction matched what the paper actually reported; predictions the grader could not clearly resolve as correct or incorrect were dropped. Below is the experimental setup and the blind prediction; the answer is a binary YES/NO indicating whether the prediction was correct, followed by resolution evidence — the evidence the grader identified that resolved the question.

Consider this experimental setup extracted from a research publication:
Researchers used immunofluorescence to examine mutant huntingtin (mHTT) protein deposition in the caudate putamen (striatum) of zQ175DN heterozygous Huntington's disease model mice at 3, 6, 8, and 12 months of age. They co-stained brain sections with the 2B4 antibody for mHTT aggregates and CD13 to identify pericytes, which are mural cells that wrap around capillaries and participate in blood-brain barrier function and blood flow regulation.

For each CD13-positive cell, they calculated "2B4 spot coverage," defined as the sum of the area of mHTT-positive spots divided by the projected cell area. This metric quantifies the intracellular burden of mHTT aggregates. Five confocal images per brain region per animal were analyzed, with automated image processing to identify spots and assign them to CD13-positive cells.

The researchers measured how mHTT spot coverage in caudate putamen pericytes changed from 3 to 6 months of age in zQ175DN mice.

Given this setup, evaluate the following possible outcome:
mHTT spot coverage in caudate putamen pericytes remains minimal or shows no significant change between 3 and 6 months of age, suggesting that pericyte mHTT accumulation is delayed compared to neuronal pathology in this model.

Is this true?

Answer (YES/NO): NO